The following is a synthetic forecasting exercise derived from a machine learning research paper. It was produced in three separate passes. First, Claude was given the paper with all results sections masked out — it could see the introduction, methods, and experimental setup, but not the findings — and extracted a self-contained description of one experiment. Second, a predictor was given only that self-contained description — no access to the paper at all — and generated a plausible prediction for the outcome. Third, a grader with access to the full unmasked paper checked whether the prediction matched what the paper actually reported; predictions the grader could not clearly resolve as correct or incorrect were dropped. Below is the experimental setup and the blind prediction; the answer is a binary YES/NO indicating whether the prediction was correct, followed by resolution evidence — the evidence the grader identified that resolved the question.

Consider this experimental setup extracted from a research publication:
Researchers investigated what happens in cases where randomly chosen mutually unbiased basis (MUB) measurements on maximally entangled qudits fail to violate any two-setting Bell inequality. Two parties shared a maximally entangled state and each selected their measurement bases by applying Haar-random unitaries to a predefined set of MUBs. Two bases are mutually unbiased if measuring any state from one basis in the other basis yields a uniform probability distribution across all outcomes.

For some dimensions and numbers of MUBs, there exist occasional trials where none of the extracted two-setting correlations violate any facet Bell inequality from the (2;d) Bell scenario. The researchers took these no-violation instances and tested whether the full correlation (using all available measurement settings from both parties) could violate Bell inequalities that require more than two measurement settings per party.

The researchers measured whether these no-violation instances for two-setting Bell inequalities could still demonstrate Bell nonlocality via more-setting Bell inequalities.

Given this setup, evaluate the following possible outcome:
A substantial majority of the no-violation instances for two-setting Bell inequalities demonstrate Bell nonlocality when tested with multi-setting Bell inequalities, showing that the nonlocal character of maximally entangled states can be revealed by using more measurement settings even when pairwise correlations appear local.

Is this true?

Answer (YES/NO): YES